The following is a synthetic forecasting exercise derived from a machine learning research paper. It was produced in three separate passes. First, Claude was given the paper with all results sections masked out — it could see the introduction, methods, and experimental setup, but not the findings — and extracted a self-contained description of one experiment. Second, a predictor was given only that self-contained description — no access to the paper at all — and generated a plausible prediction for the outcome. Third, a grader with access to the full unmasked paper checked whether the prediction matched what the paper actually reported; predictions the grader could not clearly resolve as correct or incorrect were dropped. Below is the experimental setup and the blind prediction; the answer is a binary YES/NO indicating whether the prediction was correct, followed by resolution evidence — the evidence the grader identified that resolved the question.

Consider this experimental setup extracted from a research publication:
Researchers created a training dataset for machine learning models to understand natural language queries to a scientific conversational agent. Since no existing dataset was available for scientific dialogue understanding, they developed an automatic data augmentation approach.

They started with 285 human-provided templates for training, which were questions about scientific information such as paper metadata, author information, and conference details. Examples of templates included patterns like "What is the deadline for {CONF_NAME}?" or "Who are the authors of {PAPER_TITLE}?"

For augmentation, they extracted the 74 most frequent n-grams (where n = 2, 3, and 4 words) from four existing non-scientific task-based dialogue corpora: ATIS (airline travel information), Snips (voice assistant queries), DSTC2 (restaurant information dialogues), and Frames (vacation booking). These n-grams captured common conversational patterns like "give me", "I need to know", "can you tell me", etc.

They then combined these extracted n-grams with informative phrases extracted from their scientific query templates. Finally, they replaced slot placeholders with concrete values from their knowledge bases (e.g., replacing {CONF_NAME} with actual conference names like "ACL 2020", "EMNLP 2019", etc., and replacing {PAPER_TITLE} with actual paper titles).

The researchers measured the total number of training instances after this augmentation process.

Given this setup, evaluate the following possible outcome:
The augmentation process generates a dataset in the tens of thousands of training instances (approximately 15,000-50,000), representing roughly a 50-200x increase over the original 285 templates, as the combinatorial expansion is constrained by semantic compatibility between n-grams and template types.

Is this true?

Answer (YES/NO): NO